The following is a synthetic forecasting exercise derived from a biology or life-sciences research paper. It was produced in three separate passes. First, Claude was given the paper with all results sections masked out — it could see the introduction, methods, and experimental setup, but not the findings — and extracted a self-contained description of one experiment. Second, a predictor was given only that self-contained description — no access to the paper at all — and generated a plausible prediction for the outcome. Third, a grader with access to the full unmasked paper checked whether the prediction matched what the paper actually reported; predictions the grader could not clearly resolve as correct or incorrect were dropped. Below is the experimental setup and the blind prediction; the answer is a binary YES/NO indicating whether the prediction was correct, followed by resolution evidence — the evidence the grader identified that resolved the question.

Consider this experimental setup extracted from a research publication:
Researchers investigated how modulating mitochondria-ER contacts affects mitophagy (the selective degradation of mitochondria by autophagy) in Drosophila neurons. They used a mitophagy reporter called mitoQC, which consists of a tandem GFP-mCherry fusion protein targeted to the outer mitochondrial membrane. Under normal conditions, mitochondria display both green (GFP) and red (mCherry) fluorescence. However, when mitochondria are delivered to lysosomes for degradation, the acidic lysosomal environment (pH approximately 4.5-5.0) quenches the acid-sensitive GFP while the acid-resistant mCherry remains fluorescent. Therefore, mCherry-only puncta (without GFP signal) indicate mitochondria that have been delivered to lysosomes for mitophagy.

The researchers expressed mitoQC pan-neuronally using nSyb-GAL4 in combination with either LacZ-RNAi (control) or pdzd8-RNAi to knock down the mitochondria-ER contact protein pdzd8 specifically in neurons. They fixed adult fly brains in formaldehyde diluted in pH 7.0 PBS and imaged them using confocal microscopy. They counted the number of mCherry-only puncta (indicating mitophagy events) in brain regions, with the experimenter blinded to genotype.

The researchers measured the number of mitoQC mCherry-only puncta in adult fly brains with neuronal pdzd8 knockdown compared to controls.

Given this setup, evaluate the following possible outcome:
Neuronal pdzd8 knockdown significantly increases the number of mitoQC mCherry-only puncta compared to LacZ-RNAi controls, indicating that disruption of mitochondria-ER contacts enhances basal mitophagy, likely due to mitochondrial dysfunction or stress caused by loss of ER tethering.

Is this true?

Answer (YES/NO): NO